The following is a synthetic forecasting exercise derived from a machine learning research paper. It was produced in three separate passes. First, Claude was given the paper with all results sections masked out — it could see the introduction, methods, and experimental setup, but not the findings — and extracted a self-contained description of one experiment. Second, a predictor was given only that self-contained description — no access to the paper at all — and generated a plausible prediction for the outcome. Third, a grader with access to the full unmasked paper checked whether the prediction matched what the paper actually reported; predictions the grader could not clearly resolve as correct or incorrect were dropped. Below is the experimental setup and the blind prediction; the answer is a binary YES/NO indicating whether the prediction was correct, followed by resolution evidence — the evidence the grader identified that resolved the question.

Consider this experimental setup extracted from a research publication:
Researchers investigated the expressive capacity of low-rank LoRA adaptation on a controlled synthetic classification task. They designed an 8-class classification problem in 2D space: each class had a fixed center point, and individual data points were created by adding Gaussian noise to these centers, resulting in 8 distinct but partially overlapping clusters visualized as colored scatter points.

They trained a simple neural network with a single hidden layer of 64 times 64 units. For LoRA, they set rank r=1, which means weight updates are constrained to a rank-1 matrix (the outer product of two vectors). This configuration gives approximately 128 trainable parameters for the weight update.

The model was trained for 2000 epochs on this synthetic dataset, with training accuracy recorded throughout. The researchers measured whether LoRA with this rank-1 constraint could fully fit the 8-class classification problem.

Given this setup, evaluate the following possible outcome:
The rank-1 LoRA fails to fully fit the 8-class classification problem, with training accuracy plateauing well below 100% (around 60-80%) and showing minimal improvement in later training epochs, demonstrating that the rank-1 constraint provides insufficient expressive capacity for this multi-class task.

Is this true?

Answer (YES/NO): YES